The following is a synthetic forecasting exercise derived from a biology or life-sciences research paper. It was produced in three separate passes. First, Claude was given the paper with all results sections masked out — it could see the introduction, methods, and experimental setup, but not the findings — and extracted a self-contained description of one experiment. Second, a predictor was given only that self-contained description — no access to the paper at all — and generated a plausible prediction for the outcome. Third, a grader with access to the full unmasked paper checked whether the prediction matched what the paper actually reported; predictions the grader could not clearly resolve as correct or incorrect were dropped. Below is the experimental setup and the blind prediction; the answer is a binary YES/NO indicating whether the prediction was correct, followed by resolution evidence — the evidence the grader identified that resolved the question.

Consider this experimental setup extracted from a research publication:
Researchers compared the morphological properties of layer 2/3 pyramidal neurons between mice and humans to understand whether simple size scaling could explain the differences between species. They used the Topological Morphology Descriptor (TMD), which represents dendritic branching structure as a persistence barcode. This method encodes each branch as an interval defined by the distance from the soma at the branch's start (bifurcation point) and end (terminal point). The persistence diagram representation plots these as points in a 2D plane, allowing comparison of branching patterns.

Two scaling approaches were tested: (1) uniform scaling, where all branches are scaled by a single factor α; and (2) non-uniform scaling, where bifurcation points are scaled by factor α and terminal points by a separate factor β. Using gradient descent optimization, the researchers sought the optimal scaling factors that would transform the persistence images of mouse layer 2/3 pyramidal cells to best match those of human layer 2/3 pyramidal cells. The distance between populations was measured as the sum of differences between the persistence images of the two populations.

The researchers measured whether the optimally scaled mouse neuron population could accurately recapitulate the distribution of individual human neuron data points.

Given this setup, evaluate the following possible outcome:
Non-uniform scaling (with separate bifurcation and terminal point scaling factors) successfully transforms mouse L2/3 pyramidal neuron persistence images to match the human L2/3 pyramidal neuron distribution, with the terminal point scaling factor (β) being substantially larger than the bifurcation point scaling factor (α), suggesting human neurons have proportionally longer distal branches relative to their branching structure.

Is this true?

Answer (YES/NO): NO